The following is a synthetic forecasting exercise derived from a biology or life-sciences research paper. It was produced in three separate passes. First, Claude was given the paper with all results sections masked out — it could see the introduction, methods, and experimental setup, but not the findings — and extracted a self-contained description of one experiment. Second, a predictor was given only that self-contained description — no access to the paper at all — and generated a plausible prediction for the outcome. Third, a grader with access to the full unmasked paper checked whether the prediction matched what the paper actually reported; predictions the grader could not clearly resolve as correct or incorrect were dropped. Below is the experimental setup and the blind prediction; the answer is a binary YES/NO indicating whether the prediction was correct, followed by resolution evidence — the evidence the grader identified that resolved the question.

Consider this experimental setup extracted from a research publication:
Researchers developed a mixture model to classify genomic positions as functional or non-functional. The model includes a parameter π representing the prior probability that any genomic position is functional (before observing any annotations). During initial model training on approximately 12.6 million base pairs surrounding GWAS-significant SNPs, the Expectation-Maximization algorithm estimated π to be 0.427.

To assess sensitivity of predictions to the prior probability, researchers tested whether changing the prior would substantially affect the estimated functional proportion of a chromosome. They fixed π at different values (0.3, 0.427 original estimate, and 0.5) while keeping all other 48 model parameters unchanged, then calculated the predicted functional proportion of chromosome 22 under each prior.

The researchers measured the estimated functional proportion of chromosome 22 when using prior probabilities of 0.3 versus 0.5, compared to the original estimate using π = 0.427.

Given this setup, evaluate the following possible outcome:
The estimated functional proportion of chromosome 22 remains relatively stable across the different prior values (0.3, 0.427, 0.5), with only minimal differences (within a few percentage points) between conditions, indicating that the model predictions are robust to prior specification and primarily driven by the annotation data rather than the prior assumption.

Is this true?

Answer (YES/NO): YES